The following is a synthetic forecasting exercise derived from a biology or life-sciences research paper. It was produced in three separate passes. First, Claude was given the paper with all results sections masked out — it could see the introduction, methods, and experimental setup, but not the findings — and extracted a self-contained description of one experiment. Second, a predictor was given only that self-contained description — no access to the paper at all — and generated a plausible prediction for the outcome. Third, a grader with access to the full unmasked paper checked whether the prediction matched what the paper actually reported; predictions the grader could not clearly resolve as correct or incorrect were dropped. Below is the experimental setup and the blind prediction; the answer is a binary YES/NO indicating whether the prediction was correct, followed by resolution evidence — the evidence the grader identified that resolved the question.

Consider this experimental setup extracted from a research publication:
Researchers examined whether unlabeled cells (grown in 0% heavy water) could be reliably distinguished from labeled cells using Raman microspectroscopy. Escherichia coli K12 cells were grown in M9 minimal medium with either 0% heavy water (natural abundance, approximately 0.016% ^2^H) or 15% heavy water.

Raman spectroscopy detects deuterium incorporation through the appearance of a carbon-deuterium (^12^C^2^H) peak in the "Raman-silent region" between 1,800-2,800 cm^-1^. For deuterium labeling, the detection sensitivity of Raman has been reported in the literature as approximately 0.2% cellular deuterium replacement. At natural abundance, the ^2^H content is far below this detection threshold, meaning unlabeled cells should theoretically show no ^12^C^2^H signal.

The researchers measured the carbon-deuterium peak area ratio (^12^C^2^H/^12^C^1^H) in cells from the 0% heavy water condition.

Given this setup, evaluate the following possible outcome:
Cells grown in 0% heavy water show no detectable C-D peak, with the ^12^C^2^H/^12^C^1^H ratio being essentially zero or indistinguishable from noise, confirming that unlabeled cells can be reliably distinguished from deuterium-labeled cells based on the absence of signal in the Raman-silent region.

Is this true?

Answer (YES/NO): NO